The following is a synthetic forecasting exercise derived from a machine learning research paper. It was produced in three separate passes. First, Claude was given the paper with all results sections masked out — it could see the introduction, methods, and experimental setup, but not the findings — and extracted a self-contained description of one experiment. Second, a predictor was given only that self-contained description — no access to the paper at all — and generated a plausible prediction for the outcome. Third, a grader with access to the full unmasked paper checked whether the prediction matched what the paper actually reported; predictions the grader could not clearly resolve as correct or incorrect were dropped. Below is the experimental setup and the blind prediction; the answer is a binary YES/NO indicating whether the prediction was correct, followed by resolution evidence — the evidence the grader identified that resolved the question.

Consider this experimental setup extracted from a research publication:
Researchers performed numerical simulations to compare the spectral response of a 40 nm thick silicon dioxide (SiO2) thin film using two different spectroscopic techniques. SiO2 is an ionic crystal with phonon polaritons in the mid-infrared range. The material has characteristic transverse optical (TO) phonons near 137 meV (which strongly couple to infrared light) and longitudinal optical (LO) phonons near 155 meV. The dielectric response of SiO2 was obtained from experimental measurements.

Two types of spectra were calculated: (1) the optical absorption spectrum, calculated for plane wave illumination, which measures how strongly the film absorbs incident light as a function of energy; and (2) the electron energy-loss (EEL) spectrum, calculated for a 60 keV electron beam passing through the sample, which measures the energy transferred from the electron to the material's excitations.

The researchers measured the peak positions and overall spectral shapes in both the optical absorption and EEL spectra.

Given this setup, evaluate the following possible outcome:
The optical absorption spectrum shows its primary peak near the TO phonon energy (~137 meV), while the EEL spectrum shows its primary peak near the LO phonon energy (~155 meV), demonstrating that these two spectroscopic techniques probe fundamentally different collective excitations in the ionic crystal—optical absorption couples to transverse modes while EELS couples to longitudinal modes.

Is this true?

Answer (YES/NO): NO